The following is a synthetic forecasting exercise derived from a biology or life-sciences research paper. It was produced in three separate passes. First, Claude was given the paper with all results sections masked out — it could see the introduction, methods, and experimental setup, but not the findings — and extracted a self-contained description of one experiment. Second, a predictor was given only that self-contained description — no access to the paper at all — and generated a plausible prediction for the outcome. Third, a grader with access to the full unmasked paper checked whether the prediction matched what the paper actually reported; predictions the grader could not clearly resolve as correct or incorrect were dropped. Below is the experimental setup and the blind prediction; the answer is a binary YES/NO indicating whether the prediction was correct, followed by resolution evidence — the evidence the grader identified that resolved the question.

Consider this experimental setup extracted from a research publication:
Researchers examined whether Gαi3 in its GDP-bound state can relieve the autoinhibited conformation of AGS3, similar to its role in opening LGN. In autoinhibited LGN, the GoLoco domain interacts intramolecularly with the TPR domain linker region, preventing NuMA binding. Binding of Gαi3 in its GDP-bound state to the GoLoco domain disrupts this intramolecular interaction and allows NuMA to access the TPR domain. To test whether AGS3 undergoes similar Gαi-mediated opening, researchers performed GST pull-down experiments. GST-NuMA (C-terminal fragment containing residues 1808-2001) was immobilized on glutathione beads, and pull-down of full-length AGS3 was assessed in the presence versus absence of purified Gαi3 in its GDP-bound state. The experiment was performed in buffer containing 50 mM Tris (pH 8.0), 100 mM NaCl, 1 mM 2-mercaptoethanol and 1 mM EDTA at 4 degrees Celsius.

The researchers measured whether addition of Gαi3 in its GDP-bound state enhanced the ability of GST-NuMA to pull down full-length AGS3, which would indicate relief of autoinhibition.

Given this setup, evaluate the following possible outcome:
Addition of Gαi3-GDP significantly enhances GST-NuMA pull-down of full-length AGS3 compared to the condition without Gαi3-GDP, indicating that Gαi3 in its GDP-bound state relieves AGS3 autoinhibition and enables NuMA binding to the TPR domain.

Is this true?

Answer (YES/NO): NO